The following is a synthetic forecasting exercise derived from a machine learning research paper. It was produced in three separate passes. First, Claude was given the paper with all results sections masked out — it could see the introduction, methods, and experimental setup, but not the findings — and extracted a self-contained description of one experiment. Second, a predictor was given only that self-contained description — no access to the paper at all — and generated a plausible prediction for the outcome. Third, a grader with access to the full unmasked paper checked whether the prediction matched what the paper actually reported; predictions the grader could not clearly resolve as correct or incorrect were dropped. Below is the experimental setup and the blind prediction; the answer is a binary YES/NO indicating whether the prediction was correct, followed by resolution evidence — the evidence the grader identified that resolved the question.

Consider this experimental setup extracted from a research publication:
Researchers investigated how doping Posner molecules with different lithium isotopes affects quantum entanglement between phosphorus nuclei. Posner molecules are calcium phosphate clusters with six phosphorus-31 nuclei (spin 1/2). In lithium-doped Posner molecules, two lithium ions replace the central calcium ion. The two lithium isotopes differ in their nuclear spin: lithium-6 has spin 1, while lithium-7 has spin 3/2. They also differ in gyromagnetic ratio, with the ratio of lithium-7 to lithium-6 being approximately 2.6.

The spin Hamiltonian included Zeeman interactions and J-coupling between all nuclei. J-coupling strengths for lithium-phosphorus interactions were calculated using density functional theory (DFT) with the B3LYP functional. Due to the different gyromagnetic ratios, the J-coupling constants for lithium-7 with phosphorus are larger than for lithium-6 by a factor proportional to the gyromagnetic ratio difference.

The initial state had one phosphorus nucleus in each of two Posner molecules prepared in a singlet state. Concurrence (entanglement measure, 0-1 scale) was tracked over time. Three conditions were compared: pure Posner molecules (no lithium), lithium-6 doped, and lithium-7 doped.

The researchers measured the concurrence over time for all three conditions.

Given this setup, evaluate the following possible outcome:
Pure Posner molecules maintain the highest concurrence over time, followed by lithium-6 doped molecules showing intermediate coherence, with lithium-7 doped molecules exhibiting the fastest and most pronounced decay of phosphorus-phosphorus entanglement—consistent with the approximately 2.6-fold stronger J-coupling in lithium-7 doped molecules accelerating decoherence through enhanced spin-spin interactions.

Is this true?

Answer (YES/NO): NO